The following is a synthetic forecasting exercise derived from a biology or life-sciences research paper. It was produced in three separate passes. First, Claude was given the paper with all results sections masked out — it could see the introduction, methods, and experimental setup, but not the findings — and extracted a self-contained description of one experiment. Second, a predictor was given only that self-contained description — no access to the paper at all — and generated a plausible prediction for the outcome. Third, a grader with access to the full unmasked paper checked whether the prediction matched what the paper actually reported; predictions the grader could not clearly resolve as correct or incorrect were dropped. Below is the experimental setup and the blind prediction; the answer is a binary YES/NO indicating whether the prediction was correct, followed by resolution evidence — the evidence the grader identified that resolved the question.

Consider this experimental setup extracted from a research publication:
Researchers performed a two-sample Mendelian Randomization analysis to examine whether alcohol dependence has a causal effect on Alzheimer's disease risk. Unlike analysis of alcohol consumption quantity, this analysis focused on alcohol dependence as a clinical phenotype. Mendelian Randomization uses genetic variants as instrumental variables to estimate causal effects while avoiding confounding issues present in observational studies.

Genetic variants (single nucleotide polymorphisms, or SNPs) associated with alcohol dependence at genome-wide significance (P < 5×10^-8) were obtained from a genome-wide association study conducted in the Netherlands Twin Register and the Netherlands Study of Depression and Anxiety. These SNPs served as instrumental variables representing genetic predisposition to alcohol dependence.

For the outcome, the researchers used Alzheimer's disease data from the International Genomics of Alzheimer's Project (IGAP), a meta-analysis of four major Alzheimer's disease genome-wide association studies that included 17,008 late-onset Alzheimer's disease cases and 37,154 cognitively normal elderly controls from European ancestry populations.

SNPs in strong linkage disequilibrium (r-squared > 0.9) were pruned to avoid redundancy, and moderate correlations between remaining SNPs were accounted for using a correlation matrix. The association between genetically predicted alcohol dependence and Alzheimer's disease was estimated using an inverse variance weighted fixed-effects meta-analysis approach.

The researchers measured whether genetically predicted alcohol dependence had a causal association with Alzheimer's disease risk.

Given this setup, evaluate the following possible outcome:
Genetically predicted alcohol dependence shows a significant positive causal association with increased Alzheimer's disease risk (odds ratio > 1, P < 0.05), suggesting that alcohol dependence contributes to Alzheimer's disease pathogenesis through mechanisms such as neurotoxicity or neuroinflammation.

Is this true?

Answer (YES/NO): NO